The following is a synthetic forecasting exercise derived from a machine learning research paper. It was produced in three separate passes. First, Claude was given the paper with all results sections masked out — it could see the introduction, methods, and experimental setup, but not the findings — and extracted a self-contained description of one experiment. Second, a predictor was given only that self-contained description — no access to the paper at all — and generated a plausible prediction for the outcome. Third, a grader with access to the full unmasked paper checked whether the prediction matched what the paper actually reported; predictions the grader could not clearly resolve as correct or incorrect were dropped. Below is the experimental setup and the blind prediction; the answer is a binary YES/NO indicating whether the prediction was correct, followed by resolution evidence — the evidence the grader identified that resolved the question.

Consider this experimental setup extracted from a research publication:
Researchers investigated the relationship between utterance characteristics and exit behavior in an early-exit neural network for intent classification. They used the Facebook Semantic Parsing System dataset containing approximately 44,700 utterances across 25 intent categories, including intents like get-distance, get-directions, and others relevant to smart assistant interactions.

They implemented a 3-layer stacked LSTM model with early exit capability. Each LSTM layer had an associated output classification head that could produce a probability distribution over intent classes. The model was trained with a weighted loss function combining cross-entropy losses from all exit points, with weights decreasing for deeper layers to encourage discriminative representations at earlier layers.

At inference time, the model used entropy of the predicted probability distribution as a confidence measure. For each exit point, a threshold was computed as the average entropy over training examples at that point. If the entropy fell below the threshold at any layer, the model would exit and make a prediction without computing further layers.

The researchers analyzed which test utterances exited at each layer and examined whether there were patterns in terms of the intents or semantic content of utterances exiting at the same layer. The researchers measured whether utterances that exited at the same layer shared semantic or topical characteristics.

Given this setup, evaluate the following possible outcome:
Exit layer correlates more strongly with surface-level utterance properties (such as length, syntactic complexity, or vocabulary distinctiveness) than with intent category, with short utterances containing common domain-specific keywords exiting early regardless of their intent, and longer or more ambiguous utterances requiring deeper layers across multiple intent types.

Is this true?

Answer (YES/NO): NO